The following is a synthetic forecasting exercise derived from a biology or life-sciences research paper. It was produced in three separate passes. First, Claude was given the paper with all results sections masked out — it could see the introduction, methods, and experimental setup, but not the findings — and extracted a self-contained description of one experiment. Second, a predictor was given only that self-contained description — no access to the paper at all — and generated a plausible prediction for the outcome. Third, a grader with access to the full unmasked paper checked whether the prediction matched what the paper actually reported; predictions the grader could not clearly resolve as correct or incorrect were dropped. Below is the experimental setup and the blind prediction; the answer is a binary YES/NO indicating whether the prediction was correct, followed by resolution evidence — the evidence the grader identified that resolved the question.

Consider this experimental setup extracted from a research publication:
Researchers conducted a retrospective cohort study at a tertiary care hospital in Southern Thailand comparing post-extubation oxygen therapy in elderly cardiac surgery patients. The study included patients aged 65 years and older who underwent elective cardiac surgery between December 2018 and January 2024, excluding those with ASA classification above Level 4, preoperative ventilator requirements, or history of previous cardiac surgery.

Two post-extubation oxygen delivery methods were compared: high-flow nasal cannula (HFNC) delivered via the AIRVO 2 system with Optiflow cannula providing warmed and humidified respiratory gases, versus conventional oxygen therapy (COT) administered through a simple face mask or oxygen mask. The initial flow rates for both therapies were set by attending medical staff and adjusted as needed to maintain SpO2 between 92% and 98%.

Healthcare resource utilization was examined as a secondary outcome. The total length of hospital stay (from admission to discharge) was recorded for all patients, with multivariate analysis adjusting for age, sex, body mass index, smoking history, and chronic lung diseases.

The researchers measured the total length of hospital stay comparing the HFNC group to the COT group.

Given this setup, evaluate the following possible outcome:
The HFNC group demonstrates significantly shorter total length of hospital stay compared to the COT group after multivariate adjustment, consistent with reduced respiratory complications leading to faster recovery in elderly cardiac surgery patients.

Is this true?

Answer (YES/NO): NO